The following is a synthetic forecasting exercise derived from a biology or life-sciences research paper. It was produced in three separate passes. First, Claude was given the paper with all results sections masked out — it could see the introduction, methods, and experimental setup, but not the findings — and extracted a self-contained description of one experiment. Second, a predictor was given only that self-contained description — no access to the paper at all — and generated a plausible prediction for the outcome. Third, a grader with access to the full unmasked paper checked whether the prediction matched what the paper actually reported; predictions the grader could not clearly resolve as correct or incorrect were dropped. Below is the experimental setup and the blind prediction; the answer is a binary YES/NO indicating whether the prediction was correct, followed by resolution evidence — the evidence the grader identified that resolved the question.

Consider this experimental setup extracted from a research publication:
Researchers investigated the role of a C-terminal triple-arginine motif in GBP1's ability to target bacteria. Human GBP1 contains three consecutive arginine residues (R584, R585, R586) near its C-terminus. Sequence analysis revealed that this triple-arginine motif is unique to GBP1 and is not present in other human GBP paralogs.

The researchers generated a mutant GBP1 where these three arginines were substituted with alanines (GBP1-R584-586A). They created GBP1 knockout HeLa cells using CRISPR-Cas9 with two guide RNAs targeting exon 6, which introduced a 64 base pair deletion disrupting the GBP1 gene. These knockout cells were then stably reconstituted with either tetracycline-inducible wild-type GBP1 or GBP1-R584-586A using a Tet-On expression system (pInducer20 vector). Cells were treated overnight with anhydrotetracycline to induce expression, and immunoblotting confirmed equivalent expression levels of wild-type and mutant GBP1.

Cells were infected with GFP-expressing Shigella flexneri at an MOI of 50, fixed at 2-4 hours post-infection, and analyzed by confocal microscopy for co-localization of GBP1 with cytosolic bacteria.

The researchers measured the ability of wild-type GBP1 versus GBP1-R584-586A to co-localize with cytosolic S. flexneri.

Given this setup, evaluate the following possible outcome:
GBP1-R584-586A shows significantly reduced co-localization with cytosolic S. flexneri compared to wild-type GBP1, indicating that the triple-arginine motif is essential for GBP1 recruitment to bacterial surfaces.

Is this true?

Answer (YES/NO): YES